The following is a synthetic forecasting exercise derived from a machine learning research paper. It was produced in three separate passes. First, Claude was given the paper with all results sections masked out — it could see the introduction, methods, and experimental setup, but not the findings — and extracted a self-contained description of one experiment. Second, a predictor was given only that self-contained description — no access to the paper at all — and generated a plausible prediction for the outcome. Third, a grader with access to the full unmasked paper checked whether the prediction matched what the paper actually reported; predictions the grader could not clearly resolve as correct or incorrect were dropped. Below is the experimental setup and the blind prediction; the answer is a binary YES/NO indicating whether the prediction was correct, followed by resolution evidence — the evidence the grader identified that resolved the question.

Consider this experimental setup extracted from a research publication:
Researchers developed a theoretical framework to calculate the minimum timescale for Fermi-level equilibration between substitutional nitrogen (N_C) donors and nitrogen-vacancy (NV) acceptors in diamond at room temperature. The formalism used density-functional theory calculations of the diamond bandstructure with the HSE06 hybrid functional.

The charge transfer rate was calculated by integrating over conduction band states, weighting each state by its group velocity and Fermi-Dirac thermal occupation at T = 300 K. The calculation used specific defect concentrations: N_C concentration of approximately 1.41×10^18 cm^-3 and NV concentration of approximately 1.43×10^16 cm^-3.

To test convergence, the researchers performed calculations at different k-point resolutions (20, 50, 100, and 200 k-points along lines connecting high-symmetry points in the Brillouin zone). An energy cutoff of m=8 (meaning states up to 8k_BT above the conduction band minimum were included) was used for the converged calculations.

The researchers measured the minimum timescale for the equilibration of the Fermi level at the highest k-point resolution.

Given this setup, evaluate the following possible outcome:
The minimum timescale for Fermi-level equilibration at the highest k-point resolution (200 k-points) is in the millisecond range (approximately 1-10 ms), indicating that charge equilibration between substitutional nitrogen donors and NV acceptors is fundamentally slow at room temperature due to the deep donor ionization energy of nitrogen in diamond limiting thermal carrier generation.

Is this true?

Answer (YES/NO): NO